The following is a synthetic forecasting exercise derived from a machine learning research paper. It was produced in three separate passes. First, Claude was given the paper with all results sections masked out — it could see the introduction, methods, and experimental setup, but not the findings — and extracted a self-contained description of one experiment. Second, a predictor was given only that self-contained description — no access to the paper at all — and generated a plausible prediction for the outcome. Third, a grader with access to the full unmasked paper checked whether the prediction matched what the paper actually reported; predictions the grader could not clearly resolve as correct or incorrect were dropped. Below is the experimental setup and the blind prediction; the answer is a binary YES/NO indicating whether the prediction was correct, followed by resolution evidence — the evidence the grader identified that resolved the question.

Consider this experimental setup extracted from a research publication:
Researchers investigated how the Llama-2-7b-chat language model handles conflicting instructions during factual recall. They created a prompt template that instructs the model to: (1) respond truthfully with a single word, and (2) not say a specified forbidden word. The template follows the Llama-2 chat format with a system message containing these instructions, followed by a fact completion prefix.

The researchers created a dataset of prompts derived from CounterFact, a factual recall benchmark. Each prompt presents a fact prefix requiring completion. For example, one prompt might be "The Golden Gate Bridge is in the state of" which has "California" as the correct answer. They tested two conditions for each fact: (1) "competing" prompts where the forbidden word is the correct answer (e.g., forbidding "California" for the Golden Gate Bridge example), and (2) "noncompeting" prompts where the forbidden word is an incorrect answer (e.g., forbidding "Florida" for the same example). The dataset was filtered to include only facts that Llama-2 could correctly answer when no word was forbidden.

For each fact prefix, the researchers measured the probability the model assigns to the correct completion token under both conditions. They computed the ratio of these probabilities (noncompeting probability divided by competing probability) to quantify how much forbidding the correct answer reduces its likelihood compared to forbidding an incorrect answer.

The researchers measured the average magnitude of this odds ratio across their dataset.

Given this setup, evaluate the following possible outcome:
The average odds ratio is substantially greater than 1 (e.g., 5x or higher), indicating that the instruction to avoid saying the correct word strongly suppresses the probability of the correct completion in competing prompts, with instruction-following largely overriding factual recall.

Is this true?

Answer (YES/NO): YES